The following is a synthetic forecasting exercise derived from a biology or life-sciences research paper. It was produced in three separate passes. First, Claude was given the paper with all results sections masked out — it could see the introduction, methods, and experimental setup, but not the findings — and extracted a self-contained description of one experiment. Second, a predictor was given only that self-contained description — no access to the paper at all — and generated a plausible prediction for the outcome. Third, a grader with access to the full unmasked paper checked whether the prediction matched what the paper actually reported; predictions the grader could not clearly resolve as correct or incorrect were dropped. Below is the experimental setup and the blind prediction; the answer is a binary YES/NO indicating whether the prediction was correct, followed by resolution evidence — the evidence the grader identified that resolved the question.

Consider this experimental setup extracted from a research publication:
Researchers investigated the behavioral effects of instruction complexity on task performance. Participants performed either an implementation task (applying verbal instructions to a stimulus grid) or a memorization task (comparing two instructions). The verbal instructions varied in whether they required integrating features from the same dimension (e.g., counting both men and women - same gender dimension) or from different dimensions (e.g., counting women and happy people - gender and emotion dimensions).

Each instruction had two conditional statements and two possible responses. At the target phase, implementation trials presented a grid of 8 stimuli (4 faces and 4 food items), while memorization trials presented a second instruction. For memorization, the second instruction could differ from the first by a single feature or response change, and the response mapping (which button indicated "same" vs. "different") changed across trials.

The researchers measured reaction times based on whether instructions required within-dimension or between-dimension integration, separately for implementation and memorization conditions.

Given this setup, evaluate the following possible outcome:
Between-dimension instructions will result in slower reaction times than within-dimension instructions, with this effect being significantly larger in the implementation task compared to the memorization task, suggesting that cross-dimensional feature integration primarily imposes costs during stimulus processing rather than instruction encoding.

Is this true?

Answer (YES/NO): YES